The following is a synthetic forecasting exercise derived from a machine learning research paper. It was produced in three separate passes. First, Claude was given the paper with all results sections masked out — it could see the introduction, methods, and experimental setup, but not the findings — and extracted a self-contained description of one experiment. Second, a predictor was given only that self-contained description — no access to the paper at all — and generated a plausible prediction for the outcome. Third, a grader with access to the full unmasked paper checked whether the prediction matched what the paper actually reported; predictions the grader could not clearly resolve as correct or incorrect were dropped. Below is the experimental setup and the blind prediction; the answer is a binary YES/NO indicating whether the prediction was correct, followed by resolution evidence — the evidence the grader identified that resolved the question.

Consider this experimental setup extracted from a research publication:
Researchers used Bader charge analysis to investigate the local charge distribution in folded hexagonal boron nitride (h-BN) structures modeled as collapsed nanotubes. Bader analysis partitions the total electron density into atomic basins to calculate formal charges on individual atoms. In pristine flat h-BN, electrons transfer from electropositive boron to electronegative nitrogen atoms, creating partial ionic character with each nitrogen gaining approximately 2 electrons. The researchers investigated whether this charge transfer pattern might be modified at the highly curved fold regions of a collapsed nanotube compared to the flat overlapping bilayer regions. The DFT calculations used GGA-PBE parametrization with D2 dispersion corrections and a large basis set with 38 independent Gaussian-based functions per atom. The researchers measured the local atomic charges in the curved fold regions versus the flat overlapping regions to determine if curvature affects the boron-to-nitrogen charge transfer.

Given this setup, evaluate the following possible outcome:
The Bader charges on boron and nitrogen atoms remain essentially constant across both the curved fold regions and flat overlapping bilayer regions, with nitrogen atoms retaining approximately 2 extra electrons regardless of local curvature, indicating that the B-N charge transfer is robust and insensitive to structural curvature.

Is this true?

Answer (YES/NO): NO